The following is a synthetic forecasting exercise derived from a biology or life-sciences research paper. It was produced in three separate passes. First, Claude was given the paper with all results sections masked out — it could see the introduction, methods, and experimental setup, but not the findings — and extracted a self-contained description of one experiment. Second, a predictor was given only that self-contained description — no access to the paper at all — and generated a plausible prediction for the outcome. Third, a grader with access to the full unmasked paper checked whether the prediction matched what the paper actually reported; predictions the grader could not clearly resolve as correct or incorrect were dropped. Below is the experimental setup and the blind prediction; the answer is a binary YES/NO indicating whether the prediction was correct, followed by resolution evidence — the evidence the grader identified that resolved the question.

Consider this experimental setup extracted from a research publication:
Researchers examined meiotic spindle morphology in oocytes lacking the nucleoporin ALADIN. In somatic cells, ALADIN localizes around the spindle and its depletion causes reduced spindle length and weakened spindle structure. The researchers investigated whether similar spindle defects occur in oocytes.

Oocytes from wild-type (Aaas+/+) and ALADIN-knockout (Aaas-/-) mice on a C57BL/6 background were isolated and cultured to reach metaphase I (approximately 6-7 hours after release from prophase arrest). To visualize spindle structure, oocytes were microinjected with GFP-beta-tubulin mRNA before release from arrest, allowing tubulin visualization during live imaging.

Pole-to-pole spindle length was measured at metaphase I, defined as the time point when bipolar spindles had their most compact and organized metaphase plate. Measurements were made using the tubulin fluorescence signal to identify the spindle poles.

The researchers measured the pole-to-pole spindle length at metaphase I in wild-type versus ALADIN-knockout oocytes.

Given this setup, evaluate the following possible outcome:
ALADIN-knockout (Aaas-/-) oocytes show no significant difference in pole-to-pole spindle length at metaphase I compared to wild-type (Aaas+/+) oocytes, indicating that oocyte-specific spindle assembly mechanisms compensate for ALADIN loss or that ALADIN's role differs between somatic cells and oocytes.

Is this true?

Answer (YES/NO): NO